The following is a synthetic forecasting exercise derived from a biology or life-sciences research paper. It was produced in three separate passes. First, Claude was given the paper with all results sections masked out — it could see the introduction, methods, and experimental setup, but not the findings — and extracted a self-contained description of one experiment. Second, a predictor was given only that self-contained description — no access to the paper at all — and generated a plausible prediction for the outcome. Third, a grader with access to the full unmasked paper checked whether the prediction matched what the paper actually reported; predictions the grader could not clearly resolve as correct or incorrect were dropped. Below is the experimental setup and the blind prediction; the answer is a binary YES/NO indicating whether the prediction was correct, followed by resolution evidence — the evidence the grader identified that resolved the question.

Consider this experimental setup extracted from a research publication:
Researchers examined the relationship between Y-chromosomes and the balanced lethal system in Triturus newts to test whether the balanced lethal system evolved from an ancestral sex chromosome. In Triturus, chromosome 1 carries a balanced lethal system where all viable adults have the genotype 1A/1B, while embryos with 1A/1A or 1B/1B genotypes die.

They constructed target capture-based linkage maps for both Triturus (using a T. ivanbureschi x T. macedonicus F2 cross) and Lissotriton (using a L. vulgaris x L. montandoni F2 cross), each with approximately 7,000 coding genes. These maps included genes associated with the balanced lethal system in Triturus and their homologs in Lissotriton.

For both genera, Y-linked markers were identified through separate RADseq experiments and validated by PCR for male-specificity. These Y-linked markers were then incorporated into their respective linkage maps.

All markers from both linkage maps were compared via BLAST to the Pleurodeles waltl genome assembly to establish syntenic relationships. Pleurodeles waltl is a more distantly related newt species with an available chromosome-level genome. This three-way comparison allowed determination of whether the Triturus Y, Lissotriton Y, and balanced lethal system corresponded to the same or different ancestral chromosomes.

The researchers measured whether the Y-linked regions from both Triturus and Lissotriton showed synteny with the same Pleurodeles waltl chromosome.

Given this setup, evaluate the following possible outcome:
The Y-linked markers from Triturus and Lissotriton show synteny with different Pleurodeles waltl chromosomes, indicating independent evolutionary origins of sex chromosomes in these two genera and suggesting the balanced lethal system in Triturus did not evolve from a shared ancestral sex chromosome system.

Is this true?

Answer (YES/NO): YES